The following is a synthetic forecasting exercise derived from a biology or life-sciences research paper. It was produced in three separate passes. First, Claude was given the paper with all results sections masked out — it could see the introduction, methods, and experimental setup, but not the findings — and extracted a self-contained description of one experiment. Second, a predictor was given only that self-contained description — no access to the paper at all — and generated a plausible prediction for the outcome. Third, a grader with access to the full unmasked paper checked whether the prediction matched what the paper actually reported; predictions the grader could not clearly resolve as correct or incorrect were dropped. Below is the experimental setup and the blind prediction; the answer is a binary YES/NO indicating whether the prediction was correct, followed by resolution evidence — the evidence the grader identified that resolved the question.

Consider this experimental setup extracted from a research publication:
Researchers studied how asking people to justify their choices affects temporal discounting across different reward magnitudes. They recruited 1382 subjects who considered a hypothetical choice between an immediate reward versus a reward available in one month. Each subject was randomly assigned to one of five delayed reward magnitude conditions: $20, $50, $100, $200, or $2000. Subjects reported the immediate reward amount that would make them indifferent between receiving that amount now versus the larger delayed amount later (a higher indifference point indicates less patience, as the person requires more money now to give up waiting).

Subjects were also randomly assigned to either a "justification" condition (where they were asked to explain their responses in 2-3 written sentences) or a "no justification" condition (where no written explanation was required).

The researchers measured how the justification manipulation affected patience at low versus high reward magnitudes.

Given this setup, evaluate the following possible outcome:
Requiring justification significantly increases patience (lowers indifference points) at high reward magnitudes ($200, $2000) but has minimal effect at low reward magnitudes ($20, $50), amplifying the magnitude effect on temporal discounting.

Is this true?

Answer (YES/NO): NO